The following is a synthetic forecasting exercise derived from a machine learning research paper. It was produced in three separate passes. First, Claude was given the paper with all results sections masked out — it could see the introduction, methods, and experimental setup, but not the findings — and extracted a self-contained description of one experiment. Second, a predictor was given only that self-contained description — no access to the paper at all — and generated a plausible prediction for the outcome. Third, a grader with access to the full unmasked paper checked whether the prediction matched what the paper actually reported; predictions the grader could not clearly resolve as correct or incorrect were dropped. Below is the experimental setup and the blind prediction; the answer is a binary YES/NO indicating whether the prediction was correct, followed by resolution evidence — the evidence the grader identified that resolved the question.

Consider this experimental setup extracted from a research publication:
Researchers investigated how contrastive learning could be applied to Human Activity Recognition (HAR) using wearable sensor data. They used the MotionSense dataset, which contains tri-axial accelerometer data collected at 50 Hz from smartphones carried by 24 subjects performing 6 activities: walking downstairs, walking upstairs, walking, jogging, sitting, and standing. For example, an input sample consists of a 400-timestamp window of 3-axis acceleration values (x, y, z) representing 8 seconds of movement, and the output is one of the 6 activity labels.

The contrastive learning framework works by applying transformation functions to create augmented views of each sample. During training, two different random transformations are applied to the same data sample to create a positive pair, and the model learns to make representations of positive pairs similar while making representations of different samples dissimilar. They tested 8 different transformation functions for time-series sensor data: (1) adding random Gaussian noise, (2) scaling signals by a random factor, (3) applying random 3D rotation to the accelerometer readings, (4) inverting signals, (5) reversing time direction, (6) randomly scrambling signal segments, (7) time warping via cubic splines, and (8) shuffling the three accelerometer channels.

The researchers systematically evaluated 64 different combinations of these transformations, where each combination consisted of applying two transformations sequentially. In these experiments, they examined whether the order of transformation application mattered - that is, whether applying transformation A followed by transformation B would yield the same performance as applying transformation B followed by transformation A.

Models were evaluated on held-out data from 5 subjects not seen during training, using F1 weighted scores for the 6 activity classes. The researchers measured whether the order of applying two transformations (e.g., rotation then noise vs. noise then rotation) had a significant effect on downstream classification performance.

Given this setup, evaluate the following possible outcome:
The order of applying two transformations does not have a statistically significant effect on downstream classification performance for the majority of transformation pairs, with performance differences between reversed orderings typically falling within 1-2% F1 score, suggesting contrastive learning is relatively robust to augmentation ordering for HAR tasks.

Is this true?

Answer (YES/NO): NO